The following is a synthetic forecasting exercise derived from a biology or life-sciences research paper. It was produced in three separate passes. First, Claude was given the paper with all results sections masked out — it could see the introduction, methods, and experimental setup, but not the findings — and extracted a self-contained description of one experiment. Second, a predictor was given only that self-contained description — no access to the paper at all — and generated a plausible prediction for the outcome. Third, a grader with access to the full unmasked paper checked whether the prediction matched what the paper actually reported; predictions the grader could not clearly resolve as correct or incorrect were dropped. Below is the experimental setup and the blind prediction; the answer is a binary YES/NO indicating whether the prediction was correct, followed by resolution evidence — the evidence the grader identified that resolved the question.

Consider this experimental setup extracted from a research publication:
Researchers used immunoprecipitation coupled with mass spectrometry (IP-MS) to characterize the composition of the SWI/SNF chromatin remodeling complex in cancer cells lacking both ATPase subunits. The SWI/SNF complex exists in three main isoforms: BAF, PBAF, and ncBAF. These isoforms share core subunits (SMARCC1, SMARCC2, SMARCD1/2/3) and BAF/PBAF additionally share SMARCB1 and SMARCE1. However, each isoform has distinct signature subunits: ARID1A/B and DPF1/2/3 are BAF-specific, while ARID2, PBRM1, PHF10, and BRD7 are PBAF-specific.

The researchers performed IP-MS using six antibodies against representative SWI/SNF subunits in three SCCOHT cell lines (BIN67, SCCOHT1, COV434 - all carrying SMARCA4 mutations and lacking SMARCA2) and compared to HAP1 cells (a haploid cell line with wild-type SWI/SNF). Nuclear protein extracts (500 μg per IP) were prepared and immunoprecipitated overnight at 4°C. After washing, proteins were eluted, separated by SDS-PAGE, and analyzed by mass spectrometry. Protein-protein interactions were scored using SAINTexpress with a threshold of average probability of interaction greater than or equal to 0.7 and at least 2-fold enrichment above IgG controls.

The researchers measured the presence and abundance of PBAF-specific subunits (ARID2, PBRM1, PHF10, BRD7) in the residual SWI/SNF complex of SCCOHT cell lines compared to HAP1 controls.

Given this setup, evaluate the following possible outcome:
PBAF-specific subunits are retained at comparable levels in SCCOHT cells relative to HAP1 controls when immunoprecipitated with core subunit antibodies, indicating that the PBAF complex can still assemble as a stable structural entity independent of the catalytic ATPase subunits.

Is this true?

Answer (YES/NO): NO